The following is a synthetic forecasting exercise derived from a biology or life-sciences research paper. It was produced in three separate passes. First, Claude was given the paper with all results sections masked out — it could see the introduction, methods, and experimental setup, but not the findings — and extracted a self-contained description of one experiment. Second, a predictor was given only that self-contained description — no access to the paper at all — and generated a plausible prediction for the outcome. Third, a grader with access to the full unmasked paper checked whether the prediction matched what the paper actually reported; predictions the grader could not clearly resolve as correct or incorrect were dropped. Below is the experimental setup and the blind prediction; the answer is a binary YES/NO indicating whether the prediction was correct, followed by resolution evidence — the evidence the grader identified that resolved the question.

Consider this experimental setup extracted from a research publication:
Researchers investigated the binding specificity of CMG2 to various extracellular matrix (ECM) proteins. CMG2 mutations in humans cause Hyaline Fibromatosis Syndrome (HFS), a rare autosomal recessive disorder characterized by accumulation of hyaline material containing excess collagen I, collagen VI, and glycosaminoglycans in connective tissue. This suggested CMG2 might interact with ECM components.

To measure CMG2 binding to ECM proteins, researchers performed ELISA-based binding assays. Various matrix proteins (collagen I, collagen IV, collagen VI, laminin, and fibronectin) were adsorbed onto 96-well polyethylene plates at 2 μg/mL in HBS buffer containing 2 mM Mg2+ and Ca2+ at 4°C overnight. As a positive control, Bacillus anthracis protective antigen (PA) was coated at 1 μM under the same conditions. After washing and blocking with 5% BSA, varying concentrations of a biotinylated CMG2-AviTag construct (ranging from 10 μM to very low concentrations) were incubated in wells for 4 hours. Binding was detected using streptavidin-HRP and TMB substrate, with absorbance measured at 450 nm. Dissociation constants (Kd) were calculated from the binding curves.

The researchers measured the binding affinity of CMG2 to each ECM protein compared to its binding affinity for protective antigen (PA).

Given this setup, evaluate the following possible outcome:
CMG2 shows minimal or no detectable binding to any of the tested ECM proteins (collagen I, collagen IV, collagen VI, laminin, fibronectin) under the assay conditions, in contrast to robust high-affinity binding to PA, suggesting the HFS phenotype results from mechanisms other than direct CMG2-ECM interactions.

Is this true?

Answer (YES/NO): NO